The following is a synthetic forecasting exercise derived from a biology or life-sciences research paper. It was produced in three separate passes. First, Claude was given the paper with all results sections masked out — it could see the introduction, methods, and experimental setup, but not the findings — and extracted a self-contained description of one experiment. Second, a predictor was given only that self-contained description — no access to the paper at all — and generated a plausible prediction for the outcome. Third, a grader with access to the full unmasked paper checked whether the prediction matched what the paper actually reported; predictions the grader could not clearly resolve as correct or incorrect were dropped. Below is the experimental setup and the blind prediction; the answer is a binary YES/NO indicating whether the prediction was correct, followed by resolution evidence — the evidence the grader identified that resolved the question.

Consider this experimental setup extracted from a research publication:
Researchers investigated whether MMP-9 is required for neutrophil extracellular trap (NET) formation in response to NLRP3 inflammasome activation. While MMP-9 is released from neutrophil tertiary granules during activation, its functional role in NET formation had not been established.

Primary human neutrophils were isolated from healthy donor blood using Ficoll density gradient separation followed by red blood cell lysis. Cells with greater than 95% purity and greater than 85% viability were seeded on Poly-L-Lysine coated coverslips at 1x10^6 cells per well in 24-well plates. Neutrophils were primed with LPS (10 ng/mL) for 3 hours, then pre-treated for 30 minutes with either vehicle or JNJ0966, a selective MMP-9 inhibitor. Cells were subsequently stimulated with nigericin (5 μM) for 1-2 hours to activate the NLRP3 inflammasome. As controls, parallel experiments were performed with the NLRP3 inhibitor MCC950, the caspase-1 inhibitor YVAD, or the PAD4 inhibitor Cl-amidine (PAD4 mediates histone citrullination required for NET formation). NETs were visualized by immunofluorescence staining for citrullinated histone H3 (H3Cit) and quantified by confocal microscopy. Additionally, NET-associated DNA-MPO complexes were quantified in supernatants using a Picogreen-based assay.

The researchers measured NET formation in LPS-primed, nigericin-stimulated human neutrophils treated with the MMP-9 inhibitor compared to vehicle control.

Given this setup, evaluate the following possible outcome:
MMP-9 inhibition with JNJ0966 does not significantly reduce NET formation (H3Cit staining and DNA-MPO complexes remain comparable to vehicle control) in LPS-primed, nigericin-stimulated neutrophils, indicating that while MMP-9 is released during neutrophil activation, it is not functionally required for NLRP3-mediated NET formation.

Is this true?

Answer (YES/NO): NO